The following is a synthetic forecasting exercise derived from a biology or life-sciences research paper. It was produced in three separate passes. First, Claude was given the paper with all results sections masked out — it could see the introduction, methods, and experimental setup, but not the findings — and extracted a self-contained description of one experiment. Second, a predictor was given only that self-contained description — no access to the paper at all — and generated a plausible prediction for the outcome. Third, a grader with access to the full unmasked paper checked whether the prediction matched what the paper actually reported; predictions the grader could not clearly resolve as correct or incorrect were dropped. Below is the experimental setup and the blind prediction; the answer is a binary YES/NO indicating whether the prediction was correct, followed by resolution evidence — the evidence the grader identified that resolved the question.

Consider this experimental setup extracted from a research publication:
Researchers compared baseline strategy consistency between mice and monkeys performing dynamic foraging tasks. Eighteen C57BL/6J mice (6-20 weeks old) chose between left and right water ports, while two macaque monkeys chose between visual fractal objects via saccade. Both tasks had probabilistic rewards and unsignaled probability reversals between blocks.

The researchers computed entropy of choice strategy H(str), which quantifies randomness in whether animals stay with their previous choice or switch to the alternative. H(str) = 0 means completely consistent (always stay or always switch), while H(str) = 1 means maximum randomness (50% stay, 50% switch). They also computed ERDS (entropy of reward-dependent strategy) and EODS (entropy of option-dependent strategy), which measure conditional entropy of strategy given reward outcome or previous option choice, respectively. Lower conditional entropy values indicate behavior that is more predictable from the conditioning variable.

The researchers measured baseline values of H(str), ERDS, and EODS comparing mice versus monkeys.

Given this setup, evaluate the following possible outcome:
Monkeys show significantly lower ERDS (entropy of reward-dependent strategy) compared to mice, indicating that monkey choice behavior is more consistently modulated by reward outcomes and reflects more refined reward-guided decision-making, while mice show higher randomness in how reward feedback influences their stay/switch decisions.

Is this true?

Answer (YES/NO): NO